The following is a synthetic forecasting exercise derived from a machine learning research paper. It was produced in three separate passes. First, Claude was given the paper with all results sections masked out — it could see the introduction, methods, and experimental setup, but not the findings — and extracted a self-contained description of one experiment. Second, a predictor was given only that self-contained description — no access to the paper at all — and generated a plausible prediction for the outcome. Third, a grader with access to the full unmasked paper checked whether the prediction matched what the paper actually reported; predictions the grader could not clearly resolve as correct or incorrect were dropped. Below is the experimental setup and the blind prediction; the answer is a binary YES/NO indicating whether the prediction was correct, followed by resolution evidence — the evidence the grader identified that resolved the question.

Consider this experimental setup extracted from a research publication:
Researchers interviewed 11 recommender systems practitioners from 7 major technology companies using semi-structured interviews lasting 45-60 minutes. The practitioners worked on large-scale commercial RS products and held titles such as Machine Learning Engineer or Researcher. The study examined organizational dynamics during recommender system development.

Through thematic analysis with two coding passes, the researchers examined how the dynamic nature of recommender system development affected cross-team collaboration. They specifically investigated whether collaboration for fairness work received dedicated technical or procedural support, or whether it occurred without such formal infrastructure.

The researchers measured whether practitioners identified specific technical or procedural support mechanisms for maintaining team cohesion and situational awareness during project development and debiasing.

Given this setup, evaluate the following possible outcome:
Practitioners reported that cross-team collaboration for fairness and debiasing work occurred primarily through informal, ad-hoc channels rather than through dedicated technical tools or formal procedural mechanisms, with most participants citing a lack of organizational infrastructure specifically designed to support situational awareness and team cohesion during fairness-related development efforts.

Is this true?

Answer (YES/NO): YES